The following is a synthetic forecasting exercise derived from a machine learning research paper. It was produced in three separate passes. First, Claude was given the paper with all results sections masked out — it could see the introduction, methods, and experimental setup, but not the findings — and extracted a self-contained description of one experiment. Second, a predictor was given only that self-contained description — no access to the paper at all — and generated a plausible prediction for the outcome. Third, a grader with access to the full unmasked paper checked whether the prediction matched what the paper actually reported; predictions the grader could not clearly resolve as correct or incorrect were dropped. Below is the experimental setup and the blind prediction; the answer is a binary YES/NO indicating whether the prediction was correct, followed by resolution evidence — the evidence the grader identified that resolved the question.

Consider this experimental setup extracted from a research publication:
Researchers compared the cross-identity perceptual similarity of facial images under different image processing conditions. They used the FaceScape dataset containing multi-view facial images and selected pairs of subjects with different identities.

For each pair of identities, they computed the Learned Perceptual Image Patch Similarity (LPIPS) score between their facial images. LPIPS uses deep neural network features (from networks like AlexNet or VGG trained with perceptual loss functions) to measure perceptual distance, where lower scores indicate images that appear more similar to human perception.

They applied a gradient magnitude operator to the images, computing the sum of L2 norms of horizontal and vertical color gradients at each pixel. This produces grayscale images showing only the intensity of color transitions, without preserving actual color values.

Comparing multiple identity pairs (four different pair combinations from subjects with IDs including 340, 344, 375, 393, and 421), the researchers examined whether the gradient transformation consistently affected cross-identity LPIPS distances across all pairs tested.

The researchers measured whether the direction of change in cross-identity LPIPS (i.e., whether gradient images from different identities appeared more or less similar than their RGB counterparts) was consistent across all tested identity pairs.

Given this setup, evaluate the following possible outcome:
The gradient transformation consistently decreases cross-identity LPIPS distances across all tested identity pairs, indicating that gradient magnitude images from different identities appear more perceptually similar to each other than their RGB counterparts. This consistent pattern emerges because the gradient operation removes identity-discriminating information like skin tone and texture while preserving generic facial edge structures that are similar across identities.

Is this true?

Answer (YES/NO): YES